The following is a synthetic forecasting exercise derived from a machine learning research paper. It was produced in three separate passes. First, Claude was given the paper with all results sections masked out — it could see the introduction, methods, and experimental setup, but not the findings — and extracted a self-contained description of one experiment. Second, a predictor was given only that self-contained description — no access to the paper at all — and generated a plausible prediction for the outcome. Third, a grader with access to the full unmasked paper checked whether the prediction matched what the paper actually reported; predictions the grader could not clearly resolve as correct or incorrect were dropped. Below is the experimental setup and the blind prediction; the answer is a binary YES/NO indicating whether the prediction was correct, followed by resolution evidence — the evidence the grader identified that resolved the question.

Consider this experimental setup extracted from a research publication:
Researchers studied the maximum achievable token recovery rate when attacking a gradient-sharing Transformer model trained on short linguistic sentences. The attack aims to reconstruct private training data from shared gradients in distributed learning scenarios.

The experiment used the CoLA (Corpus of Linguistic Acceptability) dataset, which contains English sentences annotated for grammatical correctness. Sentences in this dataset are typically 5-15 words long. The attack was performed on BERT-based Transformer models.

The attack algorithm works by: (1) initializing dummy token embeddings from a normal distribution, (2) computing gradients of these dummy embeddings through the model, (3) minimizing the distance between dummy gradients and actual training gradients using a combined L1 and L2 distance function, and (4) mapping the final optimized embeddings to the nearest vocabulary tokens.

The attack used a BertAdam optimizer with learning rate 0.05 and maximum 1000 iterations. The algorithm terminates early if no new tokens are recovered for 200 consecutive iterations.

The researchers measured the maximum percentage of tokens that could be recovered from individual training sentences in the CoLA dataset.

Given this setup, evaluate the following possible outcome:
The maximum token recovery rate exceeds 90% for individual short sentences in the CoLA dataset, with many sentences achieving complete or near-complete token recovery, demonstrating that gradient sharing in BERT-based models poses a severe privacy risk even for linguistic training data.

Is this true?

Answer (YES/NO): NO